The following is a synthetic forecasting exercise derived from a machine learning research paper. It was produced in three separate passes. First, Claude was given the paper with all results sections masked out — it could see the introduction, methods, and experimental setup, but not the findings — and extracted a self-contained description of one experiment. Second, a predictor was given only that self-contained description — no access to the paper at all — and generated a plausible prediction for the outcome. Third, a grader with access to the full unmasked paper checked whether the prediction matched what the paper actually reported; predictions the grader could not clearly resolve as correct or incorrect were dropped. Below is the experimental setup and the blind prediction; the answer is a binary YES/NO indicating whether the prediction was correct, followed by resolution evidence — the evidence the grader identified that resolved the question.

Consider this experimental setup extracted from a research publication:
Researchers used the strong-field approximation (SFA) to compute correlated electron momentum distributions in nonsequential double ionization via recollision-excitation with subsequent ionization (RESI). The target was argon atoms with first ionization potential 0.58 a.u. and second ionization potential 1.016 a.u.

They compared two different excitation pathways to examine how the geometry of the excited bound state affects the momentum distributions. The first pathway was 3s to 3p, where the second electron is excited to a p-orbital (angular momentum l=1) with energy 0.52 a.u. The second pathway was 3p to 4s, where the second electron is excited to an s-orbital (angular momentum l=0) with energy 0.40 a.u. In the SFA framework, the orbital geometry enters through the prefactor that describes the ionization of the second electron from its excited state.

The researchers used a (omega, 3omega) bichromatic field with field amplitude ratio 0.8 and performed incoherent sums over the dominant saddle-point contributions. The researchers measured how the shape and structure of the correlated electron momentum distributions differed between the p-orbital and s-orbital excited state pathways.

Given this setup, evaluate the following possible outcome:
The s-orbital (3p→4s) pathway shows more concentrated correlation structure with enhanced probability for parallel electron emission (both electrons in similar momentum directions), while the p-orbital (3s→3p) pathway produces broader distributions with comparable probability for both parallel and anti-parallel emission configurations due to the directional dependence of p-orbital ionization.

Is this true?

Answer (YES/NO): NO